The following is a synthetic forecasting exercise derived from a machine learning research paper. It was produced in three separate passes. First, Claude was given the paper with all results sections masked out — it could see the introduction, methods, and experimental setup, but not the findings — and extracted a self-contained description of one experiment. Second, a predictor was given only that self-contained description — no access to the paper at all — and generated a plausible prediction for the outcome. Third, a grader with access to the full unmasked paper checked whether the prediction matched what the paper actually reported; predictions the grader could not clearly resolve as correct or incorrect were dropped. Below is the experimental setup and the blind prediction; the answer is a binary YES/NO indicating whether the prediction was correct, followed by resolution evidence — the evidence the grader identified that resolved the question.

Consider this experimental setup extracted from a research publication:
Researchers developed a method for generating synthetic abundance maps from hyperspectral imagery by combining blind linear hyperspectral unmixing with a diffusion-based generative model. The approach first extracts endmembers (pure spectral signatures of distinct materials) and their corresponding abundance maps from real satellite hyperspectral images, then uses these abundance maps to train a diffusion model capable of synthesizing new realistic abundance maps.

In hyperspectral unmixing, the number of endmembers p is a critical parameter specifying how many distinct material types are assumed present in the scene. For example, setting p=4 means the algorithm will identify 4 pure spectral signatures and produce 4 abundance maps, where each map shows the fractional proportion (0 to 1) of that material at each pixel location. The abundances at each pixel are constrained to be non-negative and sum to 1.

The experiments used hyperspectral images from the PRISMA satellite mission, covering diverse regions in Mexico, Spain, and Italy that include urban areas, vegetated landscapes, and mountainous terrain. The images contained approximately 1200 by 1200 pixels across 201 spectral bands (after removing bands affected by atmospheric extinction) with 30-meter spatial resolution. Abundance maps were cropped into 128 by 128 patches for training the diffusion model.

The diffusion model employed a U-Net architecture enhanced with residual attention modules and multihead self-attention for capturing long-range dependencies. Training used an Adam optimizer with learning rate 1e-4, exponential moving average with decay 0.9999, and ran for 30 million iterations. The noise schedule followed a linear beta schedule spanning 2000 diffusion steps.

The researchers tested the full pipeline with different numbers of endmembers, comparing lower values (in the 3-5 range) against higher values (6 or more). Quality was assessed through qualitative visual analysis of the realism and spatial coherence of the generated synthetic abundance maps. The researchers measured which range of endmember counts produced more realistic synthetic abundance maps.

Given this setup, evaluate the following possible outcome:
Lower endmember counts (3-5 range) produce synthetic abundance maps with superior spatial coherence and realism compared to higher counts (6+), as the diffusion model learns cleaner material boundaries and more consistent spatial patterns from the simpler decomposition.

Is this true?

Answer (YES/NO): YES